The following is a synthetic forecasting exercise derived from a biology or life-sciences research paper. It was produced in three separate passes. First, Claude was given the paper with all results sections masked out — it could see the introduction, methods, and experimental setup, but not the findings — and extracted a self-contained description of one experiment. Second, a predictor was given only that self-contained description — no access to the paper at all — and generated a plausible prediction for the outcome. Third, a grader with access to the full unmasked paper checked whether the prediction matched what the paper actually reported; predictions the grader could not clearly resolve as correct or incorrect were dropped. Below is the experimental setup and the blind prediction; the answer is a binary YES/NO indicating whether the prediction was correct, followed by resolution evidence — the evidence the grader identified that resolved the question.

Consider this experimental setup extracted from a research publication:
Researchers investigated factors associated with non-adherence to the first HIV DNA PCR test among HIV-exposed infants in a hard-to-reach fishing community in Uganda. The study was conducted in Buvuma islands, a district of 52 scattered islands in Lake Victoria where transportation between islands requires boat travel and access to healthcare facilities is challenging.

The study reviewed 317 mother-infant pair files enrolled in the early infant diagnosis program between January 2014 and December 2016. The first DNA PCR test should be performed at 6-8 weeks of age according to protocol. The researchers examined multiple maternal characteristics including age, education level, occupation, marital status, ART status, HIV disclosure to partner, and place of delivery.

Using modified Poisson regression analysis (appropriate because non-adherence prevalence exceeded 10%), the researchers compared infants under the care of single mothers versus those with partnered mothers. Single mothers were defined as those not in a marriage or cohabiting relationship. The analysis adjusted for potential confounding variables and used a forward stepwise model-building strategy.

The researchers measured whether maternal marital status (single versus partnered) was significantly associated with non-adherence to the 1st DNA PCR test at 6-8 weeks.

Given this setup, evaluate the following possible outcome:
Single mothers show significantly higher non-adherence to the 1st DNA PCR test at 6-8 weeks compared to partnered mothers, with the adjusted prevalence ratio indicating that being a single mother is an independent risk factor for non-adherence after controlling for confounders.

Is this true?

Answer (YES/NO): YES